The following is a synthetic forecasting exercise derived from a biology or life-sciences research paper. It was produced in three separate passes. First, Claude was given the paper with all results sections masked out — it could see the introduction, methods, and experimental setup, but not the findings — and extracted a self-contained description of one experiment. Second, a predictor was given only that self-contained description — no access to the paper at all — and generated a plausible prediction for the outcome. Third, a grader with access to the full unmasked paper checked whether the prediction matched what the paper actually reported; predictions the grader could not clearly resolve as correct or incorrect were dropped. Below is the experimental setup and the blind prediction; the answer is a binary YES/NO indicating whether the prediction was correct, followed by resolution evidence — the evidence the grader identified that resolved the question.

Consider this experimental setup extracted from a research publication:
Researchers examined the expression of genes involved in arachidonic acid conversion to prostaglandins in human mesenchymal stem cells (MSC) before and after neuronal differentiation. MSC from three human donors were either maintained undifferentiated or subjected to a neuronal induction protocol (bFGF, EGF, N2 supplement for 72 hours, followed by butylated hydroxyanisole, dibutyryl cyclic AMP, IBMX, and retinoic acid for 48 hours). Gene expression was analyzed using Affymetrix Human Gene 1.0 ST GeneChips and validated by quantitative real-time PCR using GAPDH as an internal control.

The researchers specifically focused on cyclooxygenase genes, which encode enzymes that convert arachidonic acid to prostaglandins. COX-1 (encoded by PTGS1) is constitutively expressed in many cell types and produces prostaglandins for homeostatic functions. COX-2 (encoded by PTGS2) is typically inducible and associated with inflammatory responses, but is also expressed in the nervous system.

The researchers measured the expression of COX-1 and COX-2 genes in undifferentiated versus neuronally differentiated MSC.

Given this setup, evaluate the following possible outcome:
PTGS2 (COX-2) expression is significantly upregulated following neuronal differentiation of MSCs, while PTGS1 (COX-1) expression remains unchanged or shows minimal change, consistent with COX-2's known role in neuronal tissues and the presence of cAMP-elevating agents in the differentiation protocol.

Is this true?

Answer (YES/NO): YES